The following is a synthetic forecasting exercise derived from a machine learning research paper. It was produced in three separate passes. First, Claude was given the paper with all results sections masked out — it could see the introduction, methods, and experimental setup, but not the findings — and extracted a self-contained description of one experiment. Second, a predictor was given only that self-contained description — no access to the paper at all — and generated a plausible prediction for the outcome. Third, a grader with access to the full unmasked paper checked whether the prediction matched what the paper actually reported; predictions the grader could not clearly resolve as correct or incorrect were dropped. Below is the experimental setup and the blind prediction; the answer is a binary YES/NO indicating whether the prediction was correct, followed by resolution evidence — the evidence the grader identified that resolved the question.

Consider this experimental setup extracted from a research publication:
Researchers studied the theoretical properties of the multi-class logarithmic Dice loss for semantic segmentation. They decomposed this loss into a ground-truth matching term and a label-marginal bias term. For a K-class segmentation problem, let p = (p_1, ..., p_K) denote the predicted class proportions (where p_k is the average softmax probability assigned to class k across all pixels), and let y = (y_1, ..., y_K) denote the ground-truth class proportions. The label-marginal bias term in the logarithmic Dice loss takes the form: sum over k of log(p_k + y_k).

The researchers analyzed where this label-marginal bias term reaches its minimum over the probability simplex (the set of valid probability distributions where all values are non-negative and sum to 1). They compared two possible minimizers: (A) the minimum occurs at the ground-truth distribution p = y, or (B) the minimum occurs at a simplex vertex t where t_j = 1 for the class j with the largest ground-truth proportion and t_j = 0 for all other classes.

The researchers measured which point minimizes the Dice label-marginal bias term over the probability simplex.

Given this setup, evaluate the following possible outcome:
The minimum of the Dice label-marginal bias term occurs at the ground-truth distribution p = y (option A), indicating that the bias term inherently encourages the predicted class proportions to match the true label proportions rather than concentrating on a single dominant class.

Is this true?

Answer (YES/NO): NO